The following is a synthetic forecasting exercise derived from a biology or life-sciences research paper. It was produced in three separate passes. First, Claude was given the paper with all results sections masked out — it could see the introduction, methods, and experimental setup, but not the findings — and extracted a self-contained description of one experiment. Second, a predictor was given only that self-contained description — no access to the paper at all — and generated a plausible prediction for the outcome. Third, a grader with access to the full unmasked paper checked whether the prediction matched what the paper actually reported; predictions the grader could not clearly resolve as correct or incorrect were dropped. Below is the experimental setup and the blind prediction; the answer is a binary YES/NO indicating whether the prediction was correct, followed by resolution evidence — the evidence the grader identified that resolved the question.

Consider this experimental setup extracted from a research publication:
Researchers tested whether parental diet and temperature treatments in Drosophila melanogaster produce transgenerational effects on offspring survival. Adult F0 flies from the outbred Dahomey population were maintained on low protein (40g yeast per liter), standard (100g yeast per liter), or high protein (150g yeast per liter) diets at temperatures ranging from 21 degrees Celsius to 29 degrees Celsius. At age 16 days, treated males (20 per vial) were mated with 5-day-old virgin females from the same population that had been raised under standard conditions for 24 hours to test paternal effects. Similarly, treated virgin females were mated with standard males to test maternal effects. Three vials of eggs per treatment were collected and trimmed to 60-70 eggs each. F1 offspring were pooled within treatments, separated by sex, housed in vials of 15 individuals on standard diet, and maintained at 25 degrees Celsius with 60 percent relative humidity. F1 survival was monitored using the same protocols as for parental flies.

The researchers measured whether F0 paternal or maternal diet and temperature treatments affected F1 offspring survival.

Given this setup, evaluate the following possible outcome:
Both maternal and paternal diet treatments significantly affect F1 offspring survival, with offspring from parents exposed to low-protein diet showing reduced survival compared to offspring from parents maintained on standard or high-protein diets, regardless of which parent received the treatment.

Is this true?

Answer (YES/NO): NO